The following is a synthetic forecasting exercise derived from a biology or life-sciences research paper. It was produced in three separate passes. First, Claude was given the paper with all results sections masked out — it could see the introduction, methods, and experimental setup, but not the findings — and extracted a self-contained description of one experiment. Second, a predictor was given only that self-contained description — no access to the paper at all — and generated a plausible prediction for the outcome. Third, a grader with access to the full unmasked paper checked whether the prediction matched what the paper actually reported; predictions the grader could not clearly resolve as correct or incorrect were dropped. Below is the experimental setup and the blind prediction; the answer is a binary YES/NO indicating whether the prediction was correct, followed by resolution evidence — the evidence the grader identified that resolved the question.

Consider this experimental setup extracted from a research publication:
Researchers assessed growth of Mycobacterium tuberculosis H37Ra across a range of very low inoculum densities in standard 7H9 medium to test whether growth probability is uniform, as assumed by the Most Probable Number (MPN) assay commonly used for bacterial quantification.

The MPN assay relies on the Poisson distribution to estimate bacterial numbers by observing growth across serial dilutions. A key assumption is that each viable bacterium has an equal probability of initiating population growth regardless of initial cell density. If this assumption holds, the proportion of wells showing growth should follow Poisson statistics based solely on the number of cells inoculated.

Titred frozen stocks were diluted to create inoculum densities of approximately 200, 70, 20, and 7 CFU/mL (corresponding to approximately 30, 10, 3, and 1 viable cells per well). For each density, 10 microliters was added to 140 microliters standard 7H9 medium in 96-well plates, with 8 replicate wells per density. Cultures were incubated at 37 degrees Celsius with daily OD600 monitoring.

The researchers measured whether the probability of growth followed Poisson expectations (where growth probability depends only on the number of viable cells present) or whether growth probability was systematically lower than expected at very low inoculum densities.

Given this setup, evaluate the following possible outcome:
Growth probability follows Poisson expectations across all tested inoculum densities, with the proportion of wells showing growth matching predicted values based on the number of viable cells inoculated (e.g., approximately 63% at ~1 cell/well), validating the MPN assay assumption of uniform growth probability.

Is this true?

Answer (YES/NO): NO